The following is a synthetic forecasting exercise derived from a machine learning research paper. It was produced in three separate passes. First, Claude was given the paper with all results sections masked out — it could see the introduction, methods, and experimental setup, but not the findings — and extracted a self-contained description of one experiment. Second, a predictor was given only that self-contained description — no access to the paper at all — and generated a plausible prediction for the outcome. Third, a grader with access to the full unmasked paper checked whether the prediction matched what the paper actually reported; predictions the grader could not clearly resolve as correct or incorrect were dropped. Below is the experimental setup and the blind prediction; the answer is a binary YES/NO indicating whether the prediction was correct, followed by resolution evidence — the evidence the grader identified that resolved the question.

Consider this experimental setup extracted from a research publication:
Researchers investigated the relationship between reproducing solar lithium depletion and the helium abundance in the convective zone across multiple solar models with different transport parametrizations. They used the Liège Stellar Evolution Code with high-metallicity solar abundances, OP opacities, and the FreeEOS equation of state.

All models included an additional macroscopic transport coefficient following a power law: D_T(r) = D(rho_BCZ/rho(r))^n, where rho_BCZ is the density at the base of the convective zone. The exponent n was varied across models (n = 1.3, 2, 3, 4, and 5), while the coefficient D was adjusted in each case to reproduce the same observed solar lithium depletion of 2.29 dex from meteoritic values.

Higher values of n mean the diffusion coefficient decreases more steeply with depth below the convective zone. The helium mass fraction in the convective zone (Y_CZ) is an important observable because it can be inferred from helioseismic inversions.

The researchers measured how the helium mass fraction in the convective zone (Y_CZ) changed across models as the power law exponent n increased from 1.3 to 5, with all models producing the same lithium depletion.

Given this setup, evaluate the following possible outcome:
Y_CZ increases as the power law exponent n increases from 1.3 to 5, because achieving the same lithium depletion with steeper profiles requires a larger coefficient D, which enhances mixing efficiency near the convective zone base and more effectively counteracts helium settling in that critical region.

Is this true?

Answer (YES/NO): NO